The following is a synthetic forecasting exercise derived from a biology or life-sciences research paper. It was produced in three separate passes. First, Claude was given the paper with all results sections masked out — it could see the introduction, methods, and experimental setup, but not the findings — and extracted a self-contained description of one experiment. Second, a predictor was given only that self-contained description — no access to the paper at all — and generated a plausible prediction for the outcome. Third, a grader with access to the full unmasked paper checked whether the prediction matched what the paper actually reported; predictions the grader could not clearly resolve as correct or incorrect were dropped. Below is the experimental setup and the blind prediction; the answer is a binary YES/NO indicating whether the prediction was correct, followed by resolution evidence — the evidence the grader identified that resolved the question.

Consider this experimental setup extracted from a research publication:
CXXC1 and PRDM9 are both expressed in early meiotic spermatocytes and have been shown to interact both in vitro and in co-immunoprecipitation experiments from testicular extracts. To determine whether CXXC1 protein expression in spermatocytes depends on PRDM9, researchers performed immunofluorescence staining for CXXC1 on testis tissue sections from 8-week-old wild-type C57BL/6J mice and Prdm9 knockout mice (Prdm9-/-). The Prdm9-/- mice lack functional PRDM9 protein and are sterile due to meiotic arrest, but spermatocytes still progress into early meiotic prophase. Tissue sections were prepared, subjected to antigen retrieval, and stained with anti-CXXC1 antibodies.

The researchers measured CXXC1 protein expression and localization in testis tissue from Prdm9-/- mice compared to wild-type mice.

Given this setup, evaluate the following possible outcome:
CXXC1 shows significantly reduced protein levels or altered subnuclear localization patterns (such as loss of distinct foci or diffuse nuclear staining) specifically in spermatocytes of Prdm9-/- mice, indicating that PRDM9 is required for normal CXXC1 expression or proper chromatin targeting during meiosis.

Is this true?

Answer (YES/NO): NO